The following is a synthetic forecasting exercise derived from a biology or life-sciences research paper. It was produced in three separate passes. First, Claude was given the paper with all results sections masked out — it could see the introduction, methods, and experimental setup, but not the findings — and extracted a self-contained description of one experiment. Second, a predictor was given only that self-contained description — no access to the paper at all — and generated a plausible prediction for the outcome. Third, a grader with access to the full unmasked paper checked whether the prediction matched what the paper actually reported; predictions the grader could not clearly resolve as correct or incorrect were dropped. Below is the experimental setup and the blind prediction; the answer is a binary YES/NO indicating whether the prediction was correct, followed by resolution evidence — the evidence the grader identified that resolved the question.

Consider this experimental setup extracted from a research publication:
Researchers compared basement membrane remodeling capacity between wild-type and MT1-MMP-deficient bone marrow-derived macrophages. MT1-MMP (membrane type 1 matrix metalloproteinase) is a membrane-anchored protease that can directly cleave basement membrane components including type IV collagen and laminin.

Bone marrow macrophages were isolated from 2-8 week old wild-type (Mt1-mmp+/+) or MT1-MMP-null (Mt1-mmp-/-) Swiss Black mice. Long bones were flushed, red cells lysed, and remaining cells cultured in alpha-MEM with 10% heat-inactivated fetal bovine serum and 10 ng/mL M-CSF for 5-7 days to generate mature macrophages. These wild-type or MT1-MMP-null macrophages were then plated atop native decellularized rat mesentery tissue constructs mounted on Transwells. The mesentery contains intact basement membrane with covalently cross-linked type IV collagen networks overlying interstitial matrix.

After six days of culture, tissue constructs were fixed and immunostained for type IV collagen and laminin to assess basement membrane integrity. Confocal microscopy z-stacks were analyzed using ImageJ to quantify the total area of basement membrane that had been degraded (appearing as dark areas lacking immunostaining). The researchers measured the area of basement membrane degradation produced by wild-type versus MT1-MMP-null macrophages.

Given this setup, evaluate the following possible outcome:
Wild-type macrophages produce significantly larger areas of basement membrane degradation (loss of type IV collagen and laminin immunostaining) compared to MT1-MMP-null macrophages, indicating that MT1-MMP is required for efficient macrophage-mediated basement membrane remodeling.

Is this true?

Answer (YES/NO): YES